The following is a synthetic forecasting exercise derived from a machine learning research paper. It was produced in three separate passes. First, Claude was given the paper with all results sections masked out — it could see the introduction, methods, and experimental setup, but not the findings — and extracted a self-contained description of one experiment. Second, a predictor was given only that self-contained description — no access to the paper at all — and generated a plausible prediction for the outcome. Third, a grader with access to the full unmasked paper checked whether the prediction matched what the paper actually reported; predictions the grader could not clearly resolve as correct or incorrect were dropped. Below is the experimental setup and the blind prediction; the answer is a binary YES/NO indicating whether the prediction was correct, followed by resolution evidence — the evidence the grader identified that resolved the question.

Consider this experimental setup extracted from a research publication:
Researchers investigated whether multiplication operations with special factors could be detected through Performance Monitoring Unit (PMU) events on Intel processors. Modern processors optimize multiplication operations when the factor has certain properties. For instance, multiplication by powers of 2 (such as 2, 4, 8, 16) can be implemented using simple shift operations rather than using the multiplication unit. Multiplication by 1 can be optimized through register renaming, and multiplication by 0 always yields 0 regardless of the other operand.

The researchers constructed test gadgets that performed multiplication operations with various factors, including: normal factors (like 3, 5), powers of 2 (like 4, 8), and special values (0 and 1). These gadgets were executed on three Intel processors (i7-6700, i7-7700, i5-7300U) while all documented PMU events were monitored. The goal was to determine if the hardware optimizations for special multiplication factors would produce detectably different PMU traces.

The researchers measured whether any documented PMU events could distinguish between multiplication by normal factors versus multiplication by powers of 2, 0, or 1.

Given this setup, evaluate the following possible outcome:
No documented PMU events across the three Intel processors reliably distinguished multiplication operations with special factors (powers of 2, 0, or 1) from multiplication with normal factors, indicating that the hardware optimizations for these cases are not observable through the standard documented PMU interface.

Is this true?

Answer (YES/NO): YES